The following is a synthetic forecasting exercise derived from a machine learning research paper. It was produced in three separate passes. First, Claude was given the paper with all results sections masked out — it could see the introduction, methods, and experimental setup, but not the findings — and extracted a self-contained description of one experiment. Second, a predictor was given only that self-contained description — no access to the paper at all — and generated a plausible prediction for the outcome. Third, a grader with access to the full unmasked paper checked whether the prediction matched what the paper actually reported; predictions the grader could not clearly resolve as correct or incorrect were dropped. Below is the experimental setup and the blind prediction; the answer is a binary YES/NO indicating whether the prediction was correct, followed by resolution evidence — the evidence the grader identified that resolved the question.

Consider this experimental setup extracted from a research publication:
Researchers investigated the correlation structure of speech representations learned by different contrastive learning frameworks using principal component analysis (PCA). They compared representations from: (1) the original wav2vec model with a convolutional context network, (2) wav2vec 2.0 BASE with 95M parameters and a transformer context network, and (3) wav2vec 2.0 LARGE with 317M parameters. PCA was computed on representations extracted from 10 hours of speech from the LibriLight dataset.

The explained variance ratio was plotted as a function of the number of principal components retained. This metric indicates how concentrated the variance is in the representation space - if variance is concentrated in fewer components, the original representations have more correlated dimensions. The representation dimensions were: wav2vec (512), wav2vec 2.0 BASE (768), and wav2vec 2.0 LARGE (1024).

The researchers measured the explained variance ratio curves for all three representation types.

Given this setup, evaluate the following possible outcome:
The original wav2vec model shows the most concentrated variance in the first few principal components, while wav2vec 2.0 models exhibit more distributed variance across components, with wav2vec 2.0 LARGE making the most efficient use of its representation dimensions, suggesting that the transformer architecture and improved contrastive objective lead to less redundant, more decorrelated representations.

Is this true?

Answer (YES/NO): NO